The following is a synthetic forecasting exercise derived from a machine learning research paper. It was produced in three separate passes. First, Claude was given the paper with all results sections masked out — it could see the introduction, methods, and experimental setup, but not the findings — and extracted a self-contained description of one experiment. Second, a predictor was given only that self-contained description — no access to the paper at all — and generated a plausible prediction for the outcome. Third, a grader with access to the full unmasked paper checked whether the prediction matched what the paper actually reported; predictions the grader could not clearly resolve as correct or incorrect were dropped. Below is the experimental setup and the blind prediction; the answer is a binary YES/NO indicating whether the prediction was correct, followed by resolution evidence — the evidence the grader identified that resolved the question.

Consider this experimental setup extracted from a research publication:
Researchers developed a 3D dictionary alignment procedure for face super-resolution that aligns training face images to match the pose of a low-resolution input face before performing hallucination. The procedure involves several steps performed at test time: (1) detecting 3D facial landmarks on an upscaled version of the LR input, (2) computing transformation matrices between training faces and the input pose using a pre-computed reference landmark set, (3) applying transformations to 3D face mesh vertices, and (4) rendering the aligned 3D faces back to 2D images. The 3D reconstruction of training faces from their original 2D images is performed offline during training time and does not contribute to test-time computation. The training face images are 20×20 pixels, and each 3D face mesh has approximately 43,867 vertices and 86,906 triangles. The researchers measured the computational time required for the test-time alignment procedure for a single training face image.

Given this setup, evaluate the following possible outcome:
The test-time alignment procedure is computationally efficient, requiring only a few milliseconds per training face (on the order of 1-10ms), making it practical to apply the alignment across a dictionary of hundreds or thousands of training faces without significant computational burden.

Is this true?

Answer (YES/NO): NO